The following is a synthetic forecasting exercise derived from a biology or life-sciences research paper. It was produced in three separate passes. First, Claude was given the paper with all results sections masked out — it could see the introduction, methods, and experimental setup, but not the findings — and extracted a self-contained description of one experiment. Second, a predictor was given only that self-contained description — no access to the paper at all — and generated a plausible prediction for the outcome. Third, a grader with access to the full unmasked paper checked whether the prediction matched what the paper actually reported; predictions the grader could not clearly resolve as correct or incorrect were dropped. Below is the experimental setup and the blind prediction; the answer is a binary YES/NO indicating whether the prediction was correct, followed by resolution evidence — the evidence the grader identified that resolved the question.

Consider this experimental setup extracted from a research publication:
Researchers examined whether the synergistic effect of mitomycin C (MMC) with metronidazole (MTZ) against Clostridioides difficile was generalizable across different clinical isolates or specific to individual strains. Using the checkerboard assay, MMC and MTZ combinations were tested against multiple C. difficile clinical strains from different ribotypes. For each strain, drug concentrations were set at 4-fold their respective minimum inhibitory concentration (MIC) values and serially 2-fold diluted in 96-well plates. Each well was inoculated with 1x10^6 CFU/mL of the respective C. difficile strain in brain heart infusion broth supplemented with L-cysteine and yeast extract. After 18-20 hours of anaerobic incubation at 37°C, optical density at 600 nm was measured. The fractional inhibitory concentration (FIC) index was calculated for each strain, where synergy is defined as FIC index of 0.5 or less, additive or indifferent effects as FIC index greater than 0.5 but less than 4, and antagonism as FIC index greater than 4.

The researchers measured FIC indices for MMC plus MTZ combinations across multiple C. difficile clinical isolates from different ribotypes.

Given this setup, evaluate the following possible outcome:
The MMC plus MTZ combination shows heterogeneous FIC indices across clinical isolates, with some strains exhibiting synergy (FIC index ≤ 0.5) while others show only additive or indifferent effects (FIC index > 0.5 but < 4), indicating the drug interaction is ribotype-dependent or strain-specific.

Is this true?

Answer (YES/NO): NO